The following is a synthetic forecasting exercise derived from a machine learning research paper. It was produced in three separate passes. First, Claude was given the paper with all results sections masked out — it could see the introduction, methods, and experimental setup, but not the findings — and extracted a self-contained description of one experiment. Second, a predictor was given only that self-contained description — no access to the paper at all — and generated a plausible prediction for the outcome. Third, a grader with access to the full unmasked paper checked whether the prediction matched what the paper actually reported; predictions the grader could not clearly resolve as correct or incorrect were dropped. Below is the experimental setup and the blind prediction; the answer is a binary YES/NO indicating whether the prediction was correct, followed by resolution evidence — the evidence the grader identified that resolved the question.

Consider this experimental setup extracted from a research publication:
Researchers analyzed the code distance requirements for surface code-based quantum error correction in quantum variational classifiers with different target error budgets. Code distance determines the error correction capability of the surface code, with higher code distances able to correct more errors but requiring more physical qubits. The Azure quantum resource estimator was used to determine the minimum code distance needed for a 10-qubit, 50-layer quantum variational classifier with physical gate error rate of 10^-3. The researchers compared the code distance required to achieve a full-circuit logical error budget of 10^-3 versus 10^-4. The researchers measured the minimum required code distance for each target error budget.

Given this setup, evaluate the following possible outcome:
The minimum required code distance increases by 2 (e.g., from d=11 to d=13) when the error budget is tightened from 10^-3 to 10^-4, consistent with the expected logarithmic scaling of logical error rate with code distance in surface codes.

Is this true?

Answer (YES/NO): YES